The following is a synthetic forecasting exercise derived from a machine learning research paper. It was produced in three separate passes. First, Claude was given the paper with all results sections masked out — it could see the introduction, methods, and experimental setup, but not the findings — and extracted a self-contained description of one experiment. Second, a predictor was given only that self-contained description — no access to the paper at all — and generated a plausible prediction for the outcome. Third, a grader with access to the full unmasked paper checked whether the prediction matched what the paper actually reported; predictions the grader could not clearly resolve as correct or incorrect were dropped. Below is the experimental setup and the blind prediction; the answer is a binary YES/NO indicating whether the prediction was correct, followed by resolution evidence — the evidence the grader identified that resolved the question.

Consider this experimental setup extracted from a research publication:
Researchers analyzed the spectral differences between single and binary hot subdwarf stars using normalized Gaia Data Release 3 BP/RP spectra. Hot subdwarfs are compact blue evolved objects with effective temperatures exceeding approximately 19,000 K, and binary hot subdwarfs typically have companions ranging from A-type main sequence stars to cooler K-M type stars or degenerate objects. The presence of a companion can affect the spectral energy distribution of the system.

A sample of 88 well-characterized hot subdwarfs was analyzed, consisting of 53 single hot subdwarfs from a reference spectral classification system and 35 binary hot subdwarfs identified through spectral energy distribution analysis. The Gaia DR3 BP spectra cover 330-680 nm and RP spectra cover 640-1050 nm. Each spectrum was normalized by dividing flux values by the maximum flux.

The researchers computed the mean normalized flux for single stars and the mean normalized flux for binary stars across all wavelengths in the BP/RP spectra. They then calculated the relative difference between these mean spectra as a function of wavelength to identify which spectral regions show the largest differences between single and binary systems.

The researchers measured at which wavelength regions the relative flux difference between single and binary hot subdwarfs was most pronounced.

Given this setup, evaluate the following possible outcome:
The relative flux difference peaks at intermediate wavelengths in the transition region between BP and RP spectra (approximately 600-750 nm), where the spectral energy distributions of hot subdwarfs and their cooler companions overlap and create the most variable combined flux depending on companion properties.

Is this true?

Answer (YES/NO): NO